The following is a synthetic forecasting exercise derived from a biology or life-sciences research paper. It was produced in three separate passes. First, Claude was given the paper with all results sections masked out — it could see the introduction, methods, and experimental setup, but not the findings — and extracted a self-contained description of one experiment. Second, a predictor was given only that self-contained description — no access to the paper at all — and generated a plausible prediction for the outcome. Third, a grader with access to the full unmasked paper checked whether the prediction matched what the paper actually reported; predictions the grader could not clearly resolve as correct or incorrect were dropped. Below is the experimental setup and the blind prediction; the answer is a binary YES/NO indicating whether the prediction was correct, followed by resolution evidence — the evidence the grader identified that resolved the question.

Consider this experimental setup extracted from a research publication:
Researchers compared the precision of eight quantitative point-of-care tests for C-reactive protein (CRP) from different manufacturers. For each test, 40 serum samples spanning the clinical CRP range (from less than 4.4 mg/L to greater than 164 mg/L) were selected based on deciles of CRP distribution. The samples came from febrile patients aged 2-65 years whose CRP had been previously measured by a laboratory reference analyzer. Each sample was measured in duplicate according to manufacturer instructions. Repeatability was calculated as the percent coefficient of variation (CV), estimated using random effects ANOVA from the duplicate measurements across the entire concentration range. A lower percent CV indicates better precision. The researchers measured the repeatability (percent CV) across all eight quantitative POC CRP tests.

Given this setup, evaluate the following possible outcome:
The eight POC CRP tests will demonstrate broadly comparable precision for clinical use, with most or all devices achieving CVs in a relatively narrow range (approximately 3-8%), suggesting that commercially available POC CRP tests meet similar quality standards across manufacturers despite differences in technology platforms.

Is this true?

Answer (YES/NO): NO